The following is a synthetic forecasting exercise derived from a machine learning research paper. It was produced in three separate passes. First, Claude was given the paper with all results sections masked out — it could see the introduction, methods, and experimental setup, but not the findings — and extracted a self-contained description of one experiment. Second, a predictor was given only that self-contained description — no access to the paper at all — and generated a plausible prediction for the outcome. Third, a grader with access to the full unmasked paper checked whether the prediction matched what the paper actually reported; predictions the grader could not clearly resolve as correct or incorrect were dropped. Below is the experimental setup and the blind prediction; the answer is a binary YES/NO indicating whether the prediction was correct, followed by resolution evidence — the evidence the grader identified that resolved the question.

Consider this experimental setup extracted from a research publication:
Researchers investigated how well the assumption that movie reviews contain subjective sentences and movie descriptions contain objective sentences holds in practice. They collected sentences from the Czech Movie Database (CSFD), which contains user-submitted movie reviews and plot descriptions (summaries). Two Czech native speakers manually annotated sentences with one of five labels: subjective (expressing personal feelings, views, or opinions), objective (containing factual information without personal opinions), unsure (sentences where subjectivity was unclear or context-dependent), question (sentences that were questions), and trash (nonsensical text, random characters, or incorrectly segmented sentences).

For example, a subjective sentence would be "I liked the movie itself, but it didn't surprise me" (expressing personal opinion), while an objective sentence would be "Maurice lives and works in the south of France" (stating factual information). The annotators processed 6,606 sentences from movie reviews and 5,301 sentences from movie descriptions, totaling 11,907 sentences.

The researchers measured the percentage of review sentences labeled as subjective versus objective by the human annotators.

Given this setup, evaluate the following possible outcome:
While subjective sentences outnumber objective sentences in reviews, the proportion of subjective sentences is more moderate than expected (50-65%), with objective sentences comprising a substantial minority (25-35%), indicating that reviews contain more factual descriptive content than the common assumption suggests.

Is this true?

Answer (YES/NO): NO